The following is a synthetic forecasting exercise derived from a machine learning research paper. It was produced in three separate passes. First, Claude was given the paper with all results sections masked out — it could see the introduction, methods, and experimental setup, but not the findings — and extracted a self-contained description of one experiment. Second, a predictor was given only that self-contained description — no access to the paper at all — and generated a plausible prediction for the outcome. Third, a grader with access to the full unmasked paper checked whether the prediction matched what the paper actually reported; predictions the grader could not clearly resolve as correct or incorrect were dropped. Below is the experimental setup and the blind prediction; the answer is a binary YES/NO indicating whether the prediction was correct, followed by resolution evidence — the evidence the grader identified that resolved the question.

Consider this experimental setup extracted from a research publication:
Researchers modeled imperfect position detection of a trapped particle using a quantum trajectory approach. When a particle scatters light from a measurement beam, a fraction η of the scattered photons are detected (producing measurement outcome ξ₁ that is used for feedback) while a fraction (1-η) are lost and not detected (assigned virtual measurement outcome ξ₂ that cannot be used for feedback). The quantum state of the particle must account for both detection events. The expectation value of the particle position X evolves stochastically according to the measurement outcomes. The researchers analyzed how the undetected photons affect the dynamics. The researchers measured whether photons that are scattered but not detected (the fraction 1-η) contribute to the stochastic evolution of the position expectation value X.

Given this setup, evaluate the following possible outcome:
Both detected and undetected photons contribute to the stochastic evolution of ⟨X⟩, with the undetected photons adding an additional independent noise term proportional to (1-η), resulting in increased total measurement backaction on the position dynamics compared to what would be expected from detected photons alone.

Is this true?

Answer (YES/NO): YES